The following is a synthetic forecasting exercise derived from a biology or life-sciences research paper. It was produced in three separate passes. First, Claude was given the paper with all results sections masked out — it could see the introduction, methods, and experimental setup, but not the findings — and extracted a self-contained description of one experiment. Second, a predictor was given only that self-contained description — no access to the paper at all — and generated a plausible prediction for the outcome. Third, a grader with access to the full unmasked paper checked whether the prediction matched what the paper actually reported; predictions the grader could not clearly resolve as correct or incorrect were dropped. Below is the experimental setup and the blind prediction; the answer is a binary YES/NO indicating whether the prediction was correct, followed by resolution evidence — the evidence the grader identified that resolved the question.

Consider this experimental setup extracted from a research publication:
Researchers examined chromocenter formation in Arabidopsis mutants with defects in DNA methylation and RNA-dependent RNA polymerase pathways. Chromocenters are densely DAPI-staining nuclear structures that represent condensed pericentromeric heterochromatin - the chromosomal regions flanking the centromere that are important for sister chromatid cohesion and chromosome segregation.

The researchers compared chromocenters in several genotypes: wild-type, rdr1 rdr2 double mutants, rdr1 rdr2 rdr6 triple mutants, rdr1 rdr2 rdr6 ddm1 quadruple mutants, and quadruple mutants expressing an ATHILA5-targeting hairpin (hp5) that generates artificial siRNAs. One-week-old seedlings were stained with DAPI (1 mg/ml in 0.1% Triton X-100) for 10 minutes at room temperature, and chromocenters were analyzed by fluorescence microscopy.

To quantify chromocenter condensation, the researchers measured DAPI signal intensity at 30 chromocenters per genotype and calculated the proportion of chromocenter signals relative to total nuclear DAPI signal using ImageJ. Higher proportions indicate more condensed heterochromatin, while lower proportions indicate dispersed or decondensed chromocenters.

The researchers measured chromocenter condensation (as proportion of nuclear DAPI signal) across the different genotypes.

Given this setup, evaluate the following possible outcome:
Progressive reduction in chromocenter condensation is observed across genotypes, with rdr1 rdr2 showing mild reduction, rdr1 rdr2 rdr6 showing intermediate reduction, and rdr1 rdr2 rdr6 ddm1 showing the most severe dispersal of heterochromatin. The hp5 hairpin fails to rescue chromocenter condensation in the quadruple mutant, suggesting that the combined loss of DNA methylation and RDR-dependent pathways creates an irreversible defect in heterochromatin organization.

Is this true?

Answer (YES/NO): NO